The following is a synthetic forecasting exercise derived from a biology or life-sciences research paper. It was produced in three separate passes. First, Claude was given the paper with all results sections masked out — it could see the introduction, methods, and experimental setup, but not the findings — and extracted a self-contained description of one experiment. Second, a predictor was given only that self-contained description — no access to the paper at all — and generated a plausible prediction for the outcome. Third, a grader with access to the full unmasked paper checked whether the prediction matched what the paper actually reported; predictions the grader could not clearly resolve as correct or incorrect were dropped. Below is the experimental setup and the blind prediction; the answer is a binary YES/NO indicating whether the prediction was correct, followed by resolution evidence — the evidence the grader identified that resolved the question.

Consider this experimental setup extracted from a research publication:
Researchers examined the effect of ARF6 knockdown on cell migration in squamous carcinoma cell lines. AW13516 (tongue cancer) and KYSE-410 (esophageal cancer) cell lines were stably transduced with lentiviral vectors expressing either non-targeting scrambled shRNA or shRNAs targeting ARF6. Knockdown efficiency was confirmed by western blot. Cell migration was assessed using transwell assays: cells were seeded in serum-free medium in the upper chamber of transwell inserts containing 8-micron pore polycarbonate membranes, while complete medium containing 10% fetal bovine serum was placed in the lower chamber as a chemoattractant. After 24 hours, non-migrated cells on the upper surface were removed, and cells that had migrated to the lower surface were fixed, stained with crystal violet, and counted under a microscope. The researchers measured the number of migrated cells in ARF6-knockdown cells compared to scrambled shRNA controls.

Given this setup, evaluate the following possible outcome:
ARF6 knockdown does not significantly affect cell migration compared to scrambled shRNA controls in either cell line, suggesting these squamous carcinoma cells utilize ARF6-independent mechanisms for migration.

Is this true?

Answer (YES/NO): NO